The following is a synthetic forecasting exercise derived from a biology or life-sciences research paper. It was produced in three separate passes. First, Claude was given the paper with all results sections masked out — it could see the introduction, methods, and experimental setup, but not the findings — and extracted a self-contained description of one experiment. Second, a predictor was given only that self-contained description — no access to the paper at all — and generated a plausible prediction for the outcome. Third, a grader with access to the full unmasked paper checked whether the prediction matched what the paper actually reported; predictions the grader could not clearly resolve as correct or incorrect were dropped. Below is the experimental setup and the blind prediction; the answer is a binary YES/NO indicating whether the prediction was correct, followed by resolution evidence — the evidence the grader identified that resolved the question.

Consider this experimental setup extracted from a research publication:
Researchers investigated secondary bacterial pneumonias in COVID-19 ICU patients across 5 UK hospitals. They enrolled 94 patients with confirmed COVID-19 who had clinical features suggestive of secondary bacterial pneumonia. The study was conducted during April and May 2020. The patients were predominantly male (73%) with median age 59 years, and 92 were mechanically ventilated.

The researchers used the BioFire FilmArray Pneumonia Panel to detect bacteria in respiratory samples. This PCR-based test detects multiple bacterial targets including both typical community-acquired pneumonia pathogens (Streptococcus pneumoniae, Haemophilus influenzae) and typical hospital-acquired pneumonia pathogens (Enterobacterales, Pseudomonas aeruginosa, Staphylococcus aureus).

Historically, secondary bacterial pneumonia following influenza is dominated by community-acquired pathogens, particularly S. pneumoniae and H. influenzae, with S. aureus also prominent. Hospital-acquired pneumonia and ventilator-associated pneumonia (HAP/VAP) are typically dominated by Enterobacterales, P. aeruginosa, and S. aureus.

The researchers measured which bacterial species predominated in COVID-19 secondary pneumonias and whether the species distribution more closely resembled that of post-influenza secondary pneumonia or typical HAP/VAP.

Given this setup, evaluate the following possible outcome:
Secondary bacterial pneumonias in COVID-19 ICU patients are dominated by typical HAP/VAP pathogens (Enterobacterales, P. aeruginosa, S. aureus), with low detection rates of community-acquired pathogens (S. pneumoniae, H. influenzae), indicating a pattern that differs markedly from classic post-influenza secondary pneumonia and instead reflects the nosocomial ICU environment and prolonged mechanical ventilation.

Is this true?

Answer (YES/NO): YES